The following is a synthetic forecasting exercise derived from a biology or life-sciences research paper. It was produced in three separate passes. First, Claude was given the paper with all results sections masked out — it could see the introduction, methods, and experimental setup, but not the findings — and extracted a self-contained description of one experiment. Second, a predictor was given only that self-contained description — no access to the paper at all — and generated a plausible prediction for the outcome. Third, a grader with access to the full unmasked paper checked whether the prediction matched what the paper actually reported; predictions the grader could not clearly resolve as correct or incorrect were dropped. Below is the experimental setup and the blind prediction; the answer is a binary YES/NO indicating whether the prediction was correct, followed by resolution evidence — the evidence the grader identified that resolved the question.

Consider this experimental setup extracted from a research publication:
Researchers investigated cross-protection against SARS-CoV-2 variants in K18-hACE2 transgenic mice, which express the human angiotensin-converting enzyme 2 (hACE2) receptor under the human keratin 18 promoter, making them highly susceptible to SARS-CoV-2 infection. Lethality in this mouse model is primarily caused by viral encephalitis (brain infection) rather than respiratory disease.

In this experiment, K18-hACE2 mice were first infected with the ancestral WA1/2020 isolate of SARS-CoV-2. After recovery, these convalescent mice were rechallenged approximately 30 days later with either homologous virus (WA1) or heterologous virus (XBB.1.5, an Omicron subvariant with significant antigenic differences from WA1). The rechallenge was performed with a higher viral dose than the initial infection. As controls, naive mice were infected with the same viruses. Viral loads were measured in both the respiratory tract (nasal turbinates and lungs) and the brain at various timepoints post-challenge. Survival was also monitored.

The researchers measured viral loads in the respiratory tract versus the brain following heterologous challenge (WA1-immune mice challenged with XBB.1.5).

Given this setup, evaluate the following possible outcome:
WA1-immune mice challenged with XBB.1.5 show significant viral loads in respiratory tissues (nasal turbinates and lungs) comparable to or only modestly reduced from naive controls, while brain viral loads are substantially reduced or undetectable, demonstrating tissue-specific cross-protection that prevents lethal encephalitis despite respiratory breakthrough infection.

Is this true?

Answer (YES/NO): NO